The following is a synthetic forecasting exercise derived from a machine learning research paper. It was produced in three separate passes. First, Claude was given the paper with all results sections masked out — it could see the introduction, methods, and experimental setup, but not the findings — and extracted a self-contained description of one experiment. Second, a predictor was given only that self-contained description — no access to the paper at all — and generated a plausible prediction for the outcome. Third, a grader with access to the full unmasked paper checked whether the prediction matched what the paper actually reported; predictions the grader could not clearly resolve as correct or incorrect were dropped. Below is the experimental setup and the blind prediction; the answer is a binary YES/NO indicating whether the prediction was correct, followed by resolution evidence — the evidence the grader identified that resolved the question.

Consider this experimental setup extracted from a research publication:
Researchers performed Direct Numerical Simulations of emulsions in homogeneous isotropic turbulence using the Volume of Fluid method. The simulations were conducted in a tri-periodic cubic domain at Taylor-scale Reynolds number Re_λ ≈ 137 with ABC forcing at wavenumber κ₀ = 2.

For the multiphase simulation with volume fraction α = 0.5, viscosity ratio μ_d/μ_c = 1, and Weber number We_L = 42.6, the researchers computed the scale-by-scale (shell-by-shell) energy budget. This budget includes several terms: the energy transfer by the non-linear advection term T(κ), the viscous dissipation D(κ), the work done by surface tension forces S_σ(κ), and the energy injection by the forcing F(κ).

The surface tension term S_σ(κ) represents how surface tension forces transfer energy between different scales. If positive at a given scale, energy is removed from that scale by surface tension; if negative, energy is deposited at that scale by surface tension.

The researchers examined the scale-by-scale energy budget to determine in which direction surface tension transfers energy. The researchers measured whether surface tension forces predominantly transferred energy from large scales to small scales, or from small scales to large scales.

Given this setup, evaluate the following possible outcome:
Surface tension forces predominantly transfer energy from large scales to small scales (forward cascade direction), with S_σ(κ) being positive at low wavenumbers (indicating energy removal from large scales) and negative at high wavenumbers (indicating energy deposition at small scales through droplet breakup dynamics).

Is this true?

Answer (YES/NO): YES